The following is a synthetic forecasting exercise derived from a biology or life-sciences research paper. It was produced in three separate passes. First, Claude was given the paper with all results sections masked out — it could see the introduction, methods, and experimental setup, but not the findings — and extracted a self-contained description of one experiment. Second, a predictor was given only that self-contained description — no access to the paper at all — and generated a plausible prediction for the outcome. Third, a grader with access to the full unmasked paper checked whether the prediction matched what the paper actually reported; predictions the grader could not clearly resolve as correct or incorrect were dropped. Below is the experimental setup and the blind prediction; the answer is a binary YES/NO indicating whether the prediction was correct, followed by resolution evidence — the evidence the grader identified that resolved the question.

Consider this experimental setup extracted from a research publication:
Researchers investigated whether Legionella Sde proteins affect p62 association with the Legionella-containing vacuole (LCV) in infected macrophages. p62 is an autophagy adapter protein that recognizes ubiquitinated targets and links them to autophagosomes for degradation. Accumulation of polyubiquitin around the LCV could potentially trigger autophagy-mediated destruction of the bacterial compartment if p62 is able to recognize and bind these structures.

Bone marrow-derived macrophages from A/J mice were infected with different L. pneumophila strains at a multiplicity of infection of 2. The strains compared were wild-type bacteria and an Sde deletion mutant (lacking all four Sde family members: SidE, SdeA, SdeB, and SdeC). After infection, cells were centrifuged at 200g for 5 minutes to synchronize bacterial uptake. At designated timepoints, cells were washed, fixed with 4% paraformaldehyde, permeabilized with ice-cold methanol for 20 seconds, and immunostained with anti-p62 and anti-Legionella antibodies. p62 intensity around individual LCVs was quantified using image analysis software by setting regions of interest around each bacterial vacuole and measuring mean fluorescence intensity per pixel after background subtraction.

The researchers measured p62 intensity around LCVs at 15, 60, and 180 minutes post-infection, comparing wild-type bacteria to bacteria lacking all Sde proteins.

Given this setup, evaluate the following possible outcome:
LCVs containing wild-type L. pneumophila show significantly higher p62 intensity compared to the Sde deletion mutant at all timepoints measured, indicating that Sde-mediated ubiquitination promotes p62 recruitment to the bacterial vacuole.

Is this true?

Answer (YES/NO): NO